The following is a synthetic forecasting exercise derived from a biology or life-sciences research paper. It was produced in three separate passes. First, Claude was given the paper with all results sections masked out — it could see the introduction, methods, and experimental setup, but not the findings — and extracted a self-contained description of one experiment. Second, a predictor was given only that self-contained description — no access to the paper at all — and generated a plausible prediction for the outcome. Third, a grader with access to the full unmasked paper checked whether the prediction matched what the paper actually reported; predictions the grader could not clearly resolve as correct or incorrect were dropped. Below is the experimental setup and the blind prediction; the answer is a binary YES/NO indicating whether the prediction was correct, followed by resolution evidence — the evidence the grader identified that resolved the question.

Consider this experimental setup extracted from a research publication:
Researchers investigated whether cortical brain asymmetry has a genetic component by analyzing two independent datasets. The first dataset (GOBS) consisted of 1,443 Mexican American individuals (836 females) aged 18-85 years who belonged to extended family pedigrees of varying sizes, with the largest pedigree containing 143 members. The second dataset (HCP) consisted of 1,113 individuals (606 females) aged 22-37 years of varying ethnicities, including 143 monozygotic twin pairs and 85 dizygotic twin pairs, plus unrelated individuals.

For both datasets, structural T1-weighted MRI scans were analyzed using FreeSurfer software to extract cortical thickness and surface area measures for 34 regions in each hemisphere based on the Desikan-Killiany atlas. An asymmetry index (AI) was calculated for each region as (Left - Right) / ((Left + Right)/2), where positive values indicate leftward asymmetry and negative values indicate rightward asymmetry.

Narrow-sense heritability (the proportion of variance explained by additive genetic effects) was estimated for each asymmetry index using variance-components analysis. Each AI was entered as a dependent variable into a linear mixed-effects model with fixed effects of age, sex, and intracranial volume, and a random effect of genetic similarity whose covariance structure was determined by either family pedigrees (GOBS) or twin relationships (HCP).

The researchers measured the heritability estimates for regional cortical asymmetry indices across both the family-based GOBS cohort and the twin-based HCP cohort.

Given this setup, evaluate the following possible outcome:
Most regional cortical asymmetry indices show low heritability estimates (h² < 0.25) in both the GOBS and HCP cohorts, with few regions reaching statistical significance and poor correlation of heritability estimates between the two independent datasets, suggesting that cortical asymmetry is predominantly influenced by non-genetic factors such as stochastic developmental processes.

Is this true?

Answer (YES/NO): NO